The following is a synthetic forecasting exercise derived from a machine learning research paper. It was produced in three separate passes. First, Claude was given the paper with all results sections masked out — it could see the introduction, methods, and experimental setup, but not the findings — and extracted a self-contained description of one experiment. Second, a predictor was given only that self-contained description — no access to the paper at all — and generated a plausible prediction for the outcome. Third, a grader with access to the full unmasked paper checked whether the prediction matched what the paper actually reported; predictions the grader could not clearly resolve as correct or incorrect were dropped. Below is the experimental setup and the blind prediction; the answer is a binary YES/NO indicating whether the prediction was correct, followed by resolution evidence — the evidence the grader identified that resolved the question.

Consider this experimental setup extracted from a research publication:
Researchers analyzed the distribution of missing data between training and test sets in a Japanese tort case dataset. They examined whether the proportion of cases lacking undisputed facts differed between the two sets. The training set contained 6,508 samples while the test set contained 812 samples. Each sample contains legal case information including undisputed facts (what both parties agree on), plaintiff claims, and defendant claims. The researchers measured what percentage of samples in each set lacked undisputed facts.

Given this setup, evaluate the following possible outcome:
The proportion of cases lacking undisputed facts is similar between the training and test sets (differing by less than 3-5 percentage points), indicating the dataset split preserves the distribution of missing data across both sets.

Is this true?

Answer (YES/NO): NO